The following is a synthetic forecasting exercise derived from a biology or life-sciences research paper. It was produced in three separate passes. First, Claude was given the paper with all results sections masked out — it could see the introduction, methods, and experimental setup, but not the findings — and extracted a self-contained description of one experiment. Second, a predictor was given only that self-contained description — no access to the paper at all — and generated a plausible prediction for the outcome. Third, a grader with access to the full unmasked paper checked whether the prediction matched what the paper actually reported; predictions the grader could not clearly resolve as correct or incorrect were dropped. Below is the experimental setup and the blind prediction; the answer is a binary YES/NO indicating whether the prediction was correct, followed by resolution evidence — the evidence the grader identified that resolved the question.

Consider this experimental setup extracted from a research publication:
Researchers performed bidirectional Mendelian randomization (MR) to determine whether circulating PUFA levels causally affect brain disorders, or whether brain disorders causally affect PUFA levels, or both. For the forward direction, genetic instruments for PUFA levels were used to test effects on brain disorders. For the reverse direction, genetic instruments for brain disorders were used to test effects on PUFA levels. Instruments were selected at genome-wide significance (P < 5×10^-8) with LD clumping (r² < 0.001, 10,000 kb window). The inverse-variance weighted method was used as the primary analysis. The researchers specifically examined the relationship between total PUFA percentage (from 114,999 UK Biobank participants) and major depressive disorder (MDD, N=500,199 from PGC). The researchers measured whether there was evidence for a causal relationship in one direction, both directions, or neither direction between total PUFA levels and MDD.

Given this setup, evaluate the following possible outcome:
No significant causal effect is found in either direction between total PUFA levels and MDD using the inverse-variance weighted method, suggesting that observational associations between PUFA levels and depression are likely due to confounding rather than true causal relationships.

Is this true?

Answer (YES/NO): NO